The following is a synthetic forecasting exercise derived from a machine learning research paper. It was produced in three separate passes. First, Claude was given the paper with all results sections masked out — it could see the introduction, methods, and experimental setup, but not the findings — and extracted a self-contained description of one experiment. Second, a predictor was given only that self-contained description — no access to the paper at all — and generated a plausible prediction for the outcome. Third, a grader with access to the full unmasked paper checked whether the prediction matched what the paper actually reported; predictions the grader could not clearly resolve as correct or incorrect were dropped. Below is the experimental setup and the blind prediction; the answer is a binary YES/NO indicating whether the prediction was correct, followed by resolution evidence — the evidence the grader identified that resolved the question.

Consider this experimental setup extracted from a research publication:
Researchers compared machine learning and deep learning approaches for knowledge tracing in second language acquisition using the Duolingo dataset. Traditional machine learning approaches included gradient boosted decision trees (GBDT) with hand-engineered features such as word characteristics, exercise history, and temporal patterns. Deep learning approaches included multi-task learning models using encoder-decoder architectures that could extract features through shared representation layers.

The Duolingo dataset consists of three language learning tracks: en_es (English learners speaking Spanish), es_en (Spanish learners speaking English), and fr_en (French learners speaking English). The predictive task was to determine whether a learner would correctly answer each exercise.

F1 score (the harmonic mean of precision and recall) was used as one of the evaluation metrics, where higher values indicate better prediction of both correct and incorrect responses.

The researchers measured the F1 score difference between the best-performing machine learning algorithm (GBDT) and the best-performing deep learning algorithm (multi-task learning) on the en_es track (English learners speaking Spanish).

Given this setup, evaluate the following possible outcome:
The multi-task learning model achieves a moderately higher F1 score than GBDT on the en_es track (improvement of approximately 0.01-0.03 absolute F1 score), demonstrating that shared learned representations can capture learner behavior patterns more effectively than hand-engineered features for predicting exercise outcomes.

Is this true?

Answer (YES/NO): NO